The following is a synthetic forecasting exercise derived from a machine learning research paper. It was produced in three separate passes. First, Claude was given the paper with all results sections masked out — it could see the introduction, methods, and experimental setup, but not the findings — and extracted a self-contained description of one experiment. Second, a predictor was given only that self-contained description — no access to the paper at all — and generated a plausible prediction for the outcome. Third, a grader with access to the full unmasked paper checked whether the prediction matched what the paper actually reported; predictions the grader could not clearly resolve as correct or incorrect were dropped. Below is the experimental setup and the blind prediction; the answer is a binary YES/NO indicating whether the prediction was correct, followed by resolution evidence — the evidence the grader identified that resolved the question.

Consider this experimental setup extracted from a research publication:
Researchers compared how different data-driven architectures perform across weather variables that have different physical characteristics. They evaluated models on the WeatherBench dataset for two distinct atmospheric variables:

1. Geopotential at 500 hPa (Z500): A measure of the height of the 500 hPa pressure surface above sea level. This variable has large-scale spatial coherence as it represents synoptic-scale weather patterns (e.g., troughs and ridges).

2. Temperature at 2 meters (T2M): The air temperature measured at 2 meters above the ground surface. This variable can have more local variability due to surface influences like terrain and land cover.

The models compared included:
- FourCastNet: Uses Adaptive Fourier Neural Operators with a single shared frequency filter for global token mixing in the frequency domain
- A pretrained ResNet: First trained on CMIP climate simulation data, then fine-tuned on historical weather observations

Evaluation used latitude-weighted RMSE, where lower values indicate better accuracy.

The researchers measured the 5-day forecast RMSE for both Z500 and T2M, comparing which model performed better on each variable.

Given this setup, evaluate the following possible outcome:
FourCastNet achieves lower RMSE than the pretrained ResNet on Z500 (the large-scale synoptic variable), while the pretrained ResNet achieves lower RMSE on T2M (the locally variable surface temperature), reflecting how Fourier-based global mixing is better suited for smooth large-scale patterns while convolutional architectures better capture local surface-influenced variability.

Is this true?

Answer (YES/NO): YES